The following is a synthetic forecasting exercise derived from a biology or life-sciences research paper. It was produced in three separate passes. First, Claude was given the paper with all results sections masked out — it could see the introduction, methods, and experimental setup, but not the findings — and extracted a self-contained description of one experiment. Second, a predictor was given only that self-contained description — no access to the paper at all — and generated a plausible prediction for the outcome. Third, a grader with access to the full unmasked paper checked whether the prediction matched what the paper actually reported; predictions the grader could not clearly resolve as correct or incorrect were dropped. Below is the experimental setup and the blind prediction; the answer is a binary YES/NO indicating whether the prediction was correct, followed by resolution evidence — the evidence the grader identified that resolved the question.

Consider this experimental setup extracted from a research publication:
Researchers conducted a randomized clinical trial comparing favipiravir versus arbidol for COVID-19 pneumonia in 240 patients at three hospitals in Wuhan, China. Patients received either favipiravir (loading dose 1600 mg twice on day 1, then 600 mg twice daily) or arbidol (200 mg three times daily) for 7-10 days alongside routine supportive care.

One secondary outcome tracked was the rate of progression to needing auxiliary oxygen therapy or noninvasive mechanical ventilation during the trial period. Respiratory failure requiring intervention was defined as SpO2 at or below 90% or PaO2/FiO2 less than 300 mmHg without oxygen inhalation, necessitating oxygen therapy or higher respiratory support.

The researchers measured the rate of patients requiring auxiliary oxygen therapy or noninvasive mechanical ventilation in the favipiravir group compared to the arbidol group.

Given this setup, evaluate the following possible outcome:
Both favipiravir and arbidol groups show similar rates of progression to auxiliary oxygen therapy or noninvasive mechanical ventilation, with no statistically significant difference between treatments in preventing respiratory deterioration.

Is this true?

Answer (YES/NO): YES